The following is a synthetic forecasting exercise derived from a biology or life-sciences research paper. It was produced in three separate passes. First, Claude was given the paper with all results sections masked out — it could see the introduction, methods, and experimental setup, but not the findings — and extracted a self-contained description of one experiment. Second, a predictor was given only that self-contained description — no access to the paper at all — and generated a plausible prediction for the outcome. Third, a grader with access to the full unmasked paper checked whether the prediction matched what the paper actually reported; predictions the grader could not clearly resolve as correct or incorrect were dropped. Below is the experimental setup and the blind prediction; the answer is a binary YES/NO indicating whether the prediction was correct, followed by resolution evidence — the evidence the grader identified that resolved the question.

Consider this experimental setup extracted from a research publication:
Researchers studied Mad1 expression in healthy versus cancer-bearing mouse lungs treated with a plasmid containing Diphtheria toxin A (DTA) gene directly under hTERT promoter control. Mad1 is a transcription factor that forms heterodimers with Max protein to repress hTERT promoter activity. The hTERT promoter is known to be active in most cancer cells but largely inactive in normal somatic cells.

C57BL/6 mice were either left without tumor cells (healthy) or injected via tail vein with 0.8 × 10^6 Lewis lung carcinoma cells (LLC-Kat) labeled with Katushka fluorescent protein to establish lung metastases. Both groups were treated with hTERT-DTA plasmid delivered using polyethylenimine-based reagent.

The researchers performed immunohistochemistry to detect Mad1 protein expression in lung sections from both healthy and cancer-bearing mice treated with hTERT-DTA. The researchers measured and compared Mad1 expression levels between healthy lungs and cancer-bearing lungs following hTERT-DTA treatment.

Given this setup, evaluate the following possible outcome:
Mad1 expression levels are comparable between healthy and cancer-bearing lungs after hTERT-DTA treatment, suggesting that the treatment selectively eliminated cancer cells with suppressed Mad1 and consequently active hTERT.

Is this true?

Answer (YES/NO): NO